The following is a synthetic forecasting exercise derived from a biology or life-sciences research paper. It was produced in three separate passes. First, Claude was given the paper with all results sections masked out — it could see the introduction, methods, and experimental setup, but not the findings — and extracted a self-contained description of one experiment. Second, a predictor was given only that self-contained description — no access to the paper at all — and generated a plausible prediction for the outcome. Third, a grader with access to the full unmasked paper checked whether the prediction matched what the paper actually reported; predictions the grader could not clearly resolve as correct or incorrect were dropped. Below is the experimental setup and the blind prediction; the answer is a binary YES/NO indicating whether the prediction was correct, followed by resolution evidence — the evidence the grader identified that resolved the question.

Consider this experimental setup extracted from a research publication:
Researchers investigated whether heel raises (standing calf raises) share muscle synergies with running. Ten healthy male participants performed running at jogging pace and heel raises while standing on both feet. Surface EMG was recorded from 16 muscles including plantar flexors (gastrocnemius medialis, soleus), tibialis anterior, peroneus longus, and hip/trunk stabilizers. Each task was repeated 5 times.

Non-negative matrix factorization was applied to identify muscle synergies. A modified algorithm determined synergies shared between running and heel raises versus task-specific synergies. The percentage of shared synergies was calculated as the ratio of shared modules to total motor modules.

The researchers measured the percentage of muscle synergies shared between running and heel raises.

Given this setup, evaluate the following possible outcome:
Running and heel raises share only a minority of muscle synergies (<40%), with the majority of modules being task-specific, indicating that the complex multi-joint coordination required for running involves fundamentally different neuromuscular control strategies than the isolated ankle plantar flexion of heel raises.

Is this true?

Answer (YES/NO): YES